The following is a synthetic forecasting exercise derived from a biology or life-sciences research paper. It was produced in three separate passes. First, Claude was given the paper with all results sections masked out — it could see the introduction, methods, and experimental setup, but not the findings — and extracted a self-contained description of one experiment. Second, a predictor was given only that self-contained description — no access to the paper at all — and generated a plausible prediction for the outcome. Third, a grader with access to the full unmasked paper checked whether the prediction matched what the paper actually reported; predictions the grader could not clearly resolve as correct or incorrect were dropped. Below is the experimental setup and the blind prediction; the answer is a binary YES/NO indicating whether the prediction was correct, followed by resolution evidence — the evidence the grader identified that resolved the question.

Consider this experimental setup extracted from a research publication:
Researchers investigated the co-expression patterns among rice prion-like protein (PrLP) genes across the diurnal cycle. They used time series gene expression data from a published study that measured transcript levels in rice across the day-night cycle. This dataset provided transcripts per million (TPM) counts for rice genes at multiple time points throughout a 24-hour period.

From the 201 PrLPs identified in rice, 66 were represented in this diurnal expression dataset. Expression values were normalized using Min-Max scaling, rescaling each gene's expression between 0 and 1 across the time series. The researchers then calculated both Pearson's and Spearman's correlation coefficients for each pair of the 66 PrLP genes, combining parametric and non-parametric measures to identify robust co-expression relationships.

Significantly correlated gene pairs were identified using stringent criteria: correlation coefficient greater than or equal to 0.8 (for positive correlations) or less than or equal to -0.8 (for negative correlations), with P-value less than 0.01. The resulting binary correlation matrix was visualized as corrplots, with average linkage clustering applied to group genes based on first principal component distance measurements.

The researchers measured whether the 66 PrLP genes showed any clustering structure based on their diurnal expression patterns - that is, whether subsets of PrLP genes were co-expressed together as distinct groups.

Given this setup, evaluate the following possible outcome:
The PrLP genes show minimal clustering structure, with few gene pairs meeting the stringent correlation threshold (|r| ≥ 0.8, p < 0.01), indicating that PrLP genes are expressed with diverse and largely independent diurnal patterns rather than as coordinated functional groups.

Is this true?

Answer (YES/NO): NO